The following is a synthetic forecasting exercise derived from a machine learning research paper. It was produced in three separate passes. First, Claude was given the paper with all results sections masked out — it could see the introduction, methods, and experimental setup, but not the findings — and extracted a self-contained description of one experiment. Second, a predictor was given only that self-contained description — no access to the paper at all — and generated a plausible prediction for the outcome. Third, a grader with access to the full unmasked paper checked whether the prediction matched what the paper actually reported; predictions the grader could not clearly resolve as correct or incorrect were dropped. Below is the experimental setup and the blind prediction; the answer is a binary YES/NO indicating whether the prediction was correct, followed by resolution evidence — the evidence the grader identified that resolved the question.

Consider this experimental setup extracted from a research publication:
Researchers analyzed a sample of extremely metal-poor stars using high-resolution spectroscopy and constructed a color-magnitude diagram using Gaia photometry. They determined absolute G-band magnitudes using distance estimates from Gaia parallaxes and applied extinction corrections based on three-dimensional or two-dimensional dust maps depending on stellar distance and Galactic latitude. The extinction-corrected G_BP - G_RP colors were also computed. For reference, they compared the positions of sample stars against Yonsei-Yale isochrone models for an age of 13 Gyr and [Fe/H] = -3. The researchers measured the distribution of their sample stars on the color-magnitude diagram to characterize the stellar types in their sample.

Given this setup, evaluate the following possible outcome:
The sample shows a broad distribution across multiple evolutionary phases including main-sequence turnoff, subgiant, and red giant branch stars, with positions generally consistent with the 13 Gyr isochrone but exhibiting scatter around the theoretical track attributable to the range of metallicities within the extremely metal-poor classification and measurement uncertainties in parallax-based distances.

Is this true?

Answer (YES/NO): NO